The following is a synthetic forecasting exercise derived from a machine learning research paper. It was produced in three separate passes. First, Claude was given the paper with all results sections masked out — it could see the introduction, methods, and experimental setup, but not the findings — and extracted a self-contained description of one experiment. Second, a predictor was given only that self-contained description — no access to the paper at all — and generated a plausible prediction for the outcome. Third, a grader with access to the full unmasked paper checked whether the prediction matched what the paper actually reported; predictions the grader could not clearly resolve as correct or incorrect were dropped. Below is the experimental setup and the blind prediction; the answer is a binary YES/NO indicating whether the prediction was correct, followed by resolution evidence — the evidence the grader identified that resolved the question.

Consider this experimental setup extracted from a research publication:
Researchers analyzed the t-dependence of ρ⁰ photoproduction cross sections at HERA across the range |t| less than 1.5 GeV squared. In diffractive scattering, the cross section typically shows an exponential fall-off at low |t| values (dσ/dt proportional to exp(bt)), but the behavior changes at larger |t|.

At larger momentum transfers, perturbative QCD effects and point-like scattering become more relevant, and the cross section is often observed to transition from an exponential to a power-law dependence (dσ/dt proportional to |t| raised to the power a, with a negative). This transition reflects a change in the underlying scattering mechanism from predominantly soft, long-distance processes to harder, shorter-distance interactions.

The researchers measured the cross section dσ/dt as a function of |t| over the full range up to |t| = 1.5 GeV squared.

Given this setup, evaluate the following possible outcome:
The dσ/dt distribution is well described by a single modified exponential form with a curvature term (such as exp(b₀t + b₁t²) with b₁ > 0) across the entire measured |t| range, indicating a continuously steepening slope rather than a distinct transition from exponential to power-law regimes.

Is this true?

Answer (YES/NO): NO